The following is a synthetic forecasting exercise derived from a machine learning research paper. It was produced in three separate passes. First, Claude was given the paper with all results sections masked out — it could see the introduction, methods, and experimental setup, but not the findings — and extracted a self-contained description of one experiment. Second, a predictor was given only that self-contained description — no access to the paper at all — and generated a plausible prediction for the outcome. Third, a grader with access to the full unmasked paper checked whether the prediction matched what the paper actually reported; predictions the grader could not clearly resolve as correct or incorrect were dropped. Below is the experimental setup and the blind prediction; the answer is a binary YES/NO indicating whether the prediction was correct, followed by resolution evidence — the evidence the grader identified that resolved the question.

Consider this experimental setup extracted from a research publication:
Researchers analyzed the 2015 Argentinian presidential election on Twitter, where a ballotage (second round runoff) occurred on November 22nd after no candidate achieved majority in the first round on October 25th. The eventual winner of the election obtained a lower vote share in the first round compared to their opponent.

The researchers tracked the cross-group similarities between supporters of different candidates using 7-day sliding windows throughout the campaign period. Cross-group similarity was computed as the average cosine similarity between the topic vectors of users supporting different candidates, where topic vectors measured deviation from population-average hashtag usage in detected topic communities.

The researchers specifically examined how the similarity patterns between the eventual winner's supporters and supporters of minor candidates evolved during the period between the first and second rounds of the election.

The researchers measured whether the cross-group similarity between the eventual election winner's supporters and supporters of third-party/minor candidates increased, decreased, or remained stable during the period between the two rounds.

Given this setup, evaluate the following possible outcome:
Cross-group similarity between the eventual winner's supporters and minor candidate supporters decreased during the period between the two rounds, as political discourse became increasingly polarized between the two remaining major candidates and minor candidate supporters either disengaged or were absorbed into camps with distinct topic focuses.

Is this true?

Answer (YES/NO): NO